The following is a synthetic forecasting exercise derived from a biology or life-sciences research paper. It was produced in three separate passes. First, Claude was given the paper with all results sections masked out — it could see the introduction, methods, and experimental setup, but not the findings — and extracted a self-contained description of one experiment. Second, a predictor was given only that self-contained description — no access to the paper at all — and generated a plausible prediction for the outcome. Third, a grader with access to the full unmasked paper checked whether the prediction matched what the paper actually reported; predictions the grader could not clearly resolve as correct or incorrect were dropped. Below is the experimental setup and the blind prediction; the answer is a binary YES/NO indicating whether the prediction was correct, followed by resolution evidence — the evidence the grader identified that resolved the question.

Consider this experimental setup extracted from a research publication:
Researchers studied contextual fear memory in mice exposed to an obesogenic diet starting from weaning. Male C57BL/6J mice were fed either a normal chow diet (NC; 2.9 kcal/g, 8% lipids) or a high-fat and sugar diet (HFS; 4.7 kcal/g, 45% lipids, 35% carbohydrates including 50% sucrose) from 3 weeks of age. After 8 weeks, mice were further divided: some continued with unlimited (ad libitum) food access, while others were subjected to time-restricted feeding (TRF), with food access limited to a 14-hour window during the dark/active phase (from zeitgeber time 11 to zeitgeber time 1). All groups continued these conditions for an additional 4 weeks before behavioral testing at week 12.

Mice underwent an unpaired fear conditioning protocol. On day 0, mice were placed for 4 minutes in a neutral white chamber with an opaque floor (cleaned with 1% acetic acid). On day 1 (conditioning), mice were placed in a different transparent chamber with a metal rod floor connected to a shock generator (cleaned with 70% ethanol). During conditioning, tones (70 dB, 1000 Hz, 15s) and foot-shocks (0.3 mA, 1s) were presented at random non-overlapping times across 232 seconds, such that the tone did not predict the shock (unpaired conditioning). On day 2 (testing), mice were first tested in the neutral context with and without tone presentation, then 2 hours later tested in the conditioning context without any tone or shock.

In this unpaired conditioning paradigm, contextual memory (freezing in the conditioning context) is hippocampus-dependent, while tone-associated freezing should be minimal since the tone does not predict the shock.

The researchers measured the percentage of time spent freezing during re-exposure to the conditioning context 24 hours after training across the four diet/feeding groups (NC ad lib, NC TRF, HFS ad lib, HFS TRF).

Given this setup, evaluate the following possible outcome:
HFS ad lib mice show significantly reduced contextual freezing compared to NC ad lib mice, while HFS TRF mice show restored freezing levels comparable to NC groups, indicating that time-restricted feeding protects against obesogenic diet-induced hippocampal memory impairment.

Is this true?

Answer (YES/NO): NO